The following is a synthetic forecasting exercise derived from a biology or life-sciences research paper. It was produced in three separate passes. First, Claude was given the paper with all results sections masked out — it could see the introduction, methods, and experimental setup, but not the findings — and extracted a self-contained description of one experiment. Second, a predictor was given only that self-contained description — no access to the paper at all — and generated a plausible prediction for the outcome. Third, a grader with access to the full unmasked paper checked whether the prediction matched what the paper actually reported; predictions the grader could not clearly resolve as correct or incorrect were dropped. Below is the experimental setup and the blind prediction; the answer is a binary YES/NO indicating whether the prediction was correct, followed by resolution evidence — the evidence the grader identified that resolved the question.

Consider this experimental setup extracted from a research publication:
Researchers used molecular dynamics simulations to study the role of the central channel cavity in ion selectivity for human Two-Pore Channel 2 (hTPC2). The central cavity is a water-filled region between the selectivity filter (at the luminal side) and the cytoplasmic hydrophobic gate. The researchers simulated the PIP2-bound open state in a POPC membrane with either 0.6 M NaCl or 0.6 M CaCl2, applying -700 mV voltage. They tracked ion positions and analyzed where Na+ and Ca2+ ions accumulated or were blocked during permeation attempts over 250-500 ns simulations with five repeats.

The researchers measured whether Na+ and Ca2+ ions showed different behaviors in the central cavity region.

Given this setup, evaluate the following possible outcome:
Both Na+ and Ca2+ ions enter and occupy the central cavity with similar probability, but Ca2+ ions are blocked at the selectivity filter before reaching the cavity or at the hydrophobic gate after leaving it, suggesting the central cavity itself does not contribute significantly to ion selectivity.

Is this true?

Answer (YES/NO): NO